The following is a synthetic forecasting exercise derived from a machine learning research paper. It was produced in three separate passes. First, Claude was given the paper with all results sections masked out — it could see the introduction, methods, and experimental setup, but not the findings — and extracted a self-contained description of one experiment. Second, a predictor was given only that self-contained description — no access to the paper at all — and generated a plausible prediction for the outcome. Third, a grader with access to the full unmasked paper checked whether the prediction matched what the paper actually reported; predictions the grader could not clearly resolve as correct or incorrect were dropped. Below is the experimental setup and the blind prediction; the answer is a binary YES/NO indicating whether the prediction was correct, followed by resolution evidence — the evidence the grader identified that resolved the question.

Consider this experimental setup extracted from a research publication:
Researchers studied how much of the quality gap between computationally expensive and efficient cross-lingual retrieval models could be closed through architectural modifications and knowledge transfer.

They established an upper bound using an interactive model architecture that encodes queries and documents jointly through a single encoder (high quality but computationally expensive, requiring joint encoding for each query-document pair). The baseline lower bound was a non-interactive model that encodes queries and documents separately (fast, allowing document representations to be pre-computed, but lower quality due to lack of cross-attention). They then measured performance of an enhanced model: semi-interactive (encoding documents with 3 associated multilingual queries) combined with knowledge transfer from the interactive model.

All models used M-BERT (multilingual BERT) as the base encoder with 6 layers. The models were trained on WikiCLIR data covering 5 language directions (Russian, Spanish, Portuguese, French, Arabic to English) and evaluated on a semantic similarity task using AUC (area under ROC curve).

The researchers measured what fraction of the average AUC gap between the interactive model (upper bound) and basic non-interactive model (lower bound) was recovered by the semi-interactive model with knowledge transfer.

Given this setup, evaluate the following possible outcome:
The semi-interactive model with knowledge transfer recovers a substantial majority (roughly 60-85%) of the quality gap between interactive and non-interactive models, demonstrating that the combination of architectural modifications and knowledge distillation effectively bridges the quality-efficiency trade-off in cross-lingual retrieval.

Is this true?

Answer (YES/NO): YES